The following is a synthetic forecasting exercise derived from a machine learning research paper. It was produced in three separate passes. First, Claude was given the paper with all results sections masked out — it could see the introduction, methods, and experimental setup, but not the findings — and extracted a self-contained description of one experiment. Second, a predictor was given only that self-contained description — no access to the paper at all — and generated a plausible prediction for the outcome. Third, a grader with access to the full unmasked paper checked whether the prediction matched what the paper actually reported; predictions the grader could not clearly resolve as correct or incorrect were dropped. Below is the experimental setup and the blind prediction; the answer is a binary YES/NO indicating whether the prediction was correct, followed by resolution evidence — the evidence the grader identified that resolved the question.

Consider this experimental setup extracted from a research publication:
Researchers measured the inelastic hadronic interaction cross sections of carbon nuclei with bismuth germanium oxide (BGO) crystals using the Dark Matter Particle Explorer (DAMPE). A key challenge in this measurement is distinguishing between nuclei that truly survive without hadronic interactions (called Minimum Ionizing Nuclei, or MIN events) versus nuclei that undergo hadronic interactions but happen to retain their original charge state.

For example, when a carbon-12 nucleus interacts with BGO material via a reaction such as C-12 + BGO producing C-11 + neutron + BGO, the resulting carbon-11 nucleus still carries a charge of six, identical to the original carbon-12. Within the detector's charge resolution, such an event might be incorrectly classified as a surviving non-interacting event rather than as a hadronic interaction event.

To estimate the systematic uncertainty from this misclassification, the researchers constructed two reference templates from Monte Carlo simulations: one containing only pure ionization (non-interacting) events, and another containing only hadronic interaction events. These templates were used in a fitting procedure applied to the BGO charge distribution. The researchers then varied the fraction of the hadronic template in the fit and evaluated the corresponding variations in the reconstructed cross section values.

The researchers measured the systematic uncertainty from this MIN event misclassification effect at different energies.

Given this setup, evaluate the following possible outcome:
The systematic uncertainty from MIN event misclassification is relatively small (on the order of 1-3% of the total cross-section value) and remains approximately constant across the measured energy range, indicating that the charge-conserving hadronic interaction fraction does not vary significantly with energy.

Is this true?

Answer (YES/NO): NO